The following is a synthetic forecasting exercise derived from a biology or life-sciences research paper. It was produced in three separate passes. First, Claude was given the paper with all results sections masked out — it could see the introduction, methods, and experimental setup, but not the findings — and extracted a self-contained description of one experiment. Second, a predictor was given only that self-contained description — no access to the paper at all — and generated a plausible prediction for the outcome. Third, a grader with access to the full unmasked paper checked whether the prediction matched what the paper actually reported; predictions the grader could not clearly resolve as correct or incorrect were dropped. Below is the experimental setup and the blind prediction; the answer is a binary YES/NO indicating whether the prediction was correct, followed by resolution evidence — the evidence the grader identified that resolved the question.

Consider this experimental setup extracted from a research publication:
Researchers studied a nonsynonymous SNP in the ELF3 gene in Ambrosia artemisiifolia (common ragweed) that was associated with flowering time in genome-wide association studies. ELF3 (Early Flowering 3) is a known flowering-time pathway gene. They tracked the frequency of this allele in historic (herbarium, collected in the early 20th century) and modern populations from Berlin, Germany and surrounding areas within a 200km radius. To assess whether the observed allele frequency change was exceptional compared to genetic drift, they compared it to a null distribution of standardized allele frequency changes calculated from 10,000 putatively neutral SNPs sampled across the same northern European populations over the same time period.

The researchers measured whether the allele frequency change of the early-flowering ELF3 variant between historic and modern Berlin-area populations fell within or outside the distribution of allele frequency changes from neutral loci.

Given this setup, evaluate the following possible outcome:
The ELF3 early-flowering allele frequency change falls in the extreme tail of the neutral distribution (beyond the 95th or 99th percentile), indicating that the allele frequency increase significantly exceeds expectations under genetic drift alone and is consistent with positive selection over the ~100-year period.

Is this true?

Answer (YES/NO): YES